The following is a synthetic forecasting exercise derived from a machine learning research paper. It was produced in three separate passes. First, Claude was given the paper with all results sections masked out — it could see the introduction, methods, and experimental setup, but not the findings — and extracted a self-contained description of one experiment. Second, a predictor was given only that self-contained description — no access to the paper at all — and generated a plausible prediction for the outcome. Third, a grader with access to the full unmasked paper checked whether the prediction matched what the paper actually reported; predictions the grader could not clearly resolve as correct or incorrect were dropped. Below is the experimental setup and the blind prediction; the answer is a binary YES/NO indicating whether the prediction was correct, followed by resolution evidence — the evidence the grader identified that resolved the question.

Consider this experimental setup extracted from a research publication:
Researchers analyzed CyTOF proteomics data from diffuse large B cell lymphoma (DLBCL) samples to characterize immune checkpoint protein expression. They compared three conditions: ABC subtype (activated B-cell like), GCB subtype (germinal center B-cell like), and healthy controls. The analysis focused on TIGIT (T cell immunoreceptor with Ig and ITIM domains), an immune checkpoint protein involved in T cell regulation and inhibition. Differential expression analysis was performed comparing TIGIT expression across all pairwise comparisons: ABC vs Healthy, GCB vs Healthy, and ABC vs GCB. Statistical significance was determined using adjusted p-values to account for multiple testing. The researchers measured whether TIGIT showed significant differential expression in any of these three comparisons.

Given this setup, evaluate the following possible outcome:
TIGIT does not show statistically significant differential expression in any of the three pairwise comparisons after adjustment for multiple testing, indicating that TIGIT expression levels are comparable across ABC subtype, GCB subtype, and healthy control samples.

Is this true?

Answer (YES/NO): YES